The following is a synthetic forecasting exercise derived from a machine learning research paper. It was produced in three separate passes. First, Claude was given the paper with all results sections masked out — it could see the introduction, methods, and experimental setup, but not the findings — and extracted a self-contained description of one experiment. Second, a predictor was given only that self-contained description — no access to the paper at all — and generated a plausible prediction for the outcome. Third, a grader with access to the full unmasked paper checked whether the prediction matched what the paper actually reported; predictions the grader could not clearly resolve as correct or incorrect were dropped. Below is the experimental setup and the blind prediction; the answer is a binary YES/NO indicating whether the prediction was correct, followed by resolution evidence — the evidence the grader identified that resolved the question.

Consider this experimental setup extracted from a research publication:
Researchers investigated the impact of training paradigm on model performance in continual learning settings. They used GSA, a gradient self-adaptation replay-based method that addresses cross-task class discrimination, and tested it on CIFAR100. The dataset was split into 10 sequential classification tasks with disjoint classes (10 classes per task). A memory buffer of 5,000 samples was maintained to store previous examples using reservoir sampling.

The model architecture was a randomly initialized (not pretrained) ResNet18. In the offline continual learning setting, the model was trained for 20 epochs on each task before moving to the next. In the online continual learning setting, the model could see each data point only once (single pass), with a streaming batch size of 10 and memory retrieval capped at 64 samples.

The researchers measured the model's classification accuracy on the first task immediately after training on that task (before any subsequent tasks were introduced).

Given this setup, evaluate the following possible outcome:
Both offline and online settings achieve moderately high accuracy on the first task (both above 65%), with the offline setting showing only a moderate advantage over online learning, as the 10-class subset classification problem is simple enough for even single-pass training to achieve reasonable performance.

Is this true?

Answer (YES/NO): NO